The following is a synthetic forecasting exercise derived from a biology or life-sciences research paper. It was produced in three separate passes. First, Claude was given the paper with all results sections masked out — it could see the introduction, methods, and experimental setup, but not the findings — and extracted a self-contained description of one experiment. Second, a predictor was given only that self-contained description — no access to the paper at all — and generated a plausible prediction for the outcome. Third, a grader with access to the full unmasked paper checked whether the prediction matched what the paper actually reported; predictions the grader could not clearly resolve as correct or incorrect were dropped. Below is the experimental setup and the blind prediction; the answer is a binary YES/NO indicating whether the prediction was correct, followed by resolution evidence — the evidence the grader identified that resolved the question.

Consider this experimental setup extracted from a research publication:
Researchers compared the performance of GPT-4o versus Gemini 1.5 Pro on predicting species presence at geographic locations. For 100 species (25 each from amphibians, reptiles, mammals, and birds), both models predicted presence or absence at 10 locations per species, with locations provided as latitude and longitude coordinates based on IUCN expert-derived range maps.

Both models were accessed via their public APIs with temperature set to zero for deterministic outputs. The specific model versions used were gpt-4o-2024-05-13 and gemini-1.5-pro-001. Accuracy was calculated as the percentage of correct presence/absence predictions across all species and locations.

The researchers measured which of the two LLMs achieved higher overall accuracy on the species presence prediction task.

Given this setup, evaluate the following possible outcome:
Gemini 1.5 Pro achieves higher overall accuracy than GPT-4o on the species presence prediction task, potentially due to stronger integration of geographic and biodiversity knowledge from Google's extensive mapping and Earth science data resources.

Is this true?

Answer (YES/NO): NO